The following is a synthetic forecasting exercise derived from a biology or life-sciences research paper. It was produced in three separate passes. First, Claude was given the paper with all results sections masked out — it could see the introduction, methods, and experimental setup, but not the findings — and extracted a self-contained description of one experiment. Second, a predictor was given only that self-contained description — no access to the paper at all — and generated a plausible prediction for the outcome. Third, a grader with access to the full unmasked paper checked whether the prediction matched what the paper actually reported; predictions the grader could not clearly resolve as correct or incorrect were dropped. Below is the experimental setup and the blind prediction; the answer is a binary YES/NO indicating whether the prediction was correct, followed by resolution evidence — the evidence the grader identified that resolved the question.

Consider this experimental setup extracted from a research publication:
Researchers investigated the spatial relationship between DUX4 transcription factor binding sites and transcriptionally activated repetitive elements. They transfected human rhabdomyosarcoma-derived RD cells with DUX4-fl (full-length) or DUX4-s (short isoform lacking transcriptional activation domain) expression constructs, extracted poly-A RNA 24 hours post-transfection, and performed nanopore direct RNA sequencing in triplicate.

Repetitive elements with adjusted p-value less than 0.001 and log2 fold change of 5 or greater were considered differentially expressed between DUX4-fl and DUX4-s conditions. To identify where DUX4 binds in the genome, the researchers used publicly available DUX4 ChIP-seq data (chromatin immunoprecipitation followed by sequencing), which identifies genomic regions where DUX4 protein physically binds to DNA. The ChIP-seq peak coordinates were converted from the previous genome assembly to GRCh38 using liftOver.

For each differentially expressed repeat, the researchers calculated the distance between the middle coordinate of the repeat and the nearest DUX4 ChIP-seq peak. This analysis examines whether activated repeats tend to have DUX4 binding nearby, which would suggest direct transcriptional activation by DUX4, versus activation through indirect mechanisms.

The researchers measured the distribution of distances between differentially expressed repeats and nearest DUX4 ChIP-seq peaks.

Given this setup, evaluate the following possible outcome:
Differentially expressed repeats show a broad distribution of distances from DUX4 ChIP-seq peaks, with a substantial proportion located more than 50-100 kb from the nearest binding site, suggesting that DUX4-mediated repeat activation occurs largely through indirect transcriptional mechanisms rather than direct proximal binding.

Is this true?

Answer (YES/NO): NO